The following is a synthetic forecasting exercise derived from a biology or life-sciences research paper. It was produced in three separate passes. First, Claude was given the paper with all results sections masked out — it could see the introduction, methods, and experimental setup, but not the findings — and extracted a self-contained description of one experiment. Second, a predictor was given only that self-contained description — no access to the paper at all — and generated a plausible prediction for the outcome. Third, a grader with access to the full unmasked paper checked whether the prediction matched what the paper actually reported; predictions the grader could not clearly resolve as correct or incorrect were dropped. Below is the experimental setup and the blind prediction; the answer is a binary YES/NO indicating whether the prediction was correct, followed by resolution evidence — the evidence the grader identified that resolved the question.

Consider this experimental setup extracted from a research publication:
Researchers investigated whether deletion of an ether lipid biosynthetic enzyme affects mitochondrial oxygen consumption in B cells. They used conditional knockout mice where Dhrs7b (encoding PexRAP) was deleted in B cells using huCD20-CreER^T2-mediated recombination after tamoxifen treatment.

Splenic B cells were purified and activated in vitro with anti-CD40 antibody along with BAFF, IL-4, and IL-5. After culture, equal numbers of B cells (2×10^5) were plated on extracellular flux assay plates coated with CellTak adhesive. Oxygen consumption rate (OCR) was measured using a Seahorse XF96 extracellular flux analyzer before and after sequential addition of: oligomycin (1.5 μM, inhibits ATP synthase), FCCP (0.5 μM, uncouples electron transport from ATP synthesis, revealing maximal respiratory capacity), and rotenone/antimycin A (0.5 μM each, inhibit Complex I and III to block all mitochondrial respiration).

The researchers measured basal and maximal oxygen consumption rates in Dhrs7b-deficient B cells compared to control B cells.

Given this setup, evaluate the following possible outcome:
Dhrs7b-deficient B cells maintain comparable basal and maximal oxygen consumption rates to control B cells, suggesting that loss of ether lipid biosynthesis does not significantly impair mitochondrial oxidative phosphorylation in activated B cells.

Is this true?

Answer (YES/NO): NO